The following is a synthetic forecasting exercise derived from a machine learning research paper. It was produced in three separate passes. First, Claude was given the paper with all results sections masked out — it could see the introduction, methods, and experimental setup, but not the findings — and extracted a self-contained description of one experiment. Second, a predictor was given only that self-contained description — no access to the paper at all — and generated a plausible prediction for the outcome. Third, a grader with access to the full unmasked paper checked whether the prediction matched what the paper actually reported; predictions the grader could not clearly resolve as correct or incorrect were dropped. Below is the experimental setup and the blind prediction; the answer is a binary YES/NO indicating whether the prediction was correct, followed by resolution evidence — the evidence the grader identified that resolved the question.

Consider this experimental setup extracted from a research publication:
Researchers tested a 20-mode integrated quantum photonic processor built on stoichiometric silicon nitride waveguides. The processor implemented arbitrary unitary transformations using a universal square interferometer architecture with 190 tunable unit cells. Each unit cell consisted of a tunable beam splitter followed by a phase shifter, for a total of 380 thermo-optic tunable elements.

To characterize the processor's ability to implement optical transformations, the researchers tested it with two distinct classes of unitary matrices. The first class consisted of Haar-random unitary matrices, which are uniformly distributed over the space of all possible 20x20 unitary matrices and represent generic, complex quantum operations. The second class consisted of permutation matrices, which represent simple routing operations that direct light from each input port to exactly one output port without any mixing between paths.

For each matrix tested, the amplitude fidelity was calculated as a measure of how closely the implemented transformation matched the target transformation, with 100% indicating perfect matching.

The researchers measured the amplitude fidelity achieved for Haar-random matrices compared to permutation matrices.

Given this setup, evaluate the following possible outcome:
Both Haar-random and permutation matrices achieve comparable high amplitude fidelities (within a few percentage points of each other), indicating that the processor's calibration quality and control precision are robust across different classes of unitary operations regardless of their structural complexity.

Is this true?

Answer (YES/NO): NO